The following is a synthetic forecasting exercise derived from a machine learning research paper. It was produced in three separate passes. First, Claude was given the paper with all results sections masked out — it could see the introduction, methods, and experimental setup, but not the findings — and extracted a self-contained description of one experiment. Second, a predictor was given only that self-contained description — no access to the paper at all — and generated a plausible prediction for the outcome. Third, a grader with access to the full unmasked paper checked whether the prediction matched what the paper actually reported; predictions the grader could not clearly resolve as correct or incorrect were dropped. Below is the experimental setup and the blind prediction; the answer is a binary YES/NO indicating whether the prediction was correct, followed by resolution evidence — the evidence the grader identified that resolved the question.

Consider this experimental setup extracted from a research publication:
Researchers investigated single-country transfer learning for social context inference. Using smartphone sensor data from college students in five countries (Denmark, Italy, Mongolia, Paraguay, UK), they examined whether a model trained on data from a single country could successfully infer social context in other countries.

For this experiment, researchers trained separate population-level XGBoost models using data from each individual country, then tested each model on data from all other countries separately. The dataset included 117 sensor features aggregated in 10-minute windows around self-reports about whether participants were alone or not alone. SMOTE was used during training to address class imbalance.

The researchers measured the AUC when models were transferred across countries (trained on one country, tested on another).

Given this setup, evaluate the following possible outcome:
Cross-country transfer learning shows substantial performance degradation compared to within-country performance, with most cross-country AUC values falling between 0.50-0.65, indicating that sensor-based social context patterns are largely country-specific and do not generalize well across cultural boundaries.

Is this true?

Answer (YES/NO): YES